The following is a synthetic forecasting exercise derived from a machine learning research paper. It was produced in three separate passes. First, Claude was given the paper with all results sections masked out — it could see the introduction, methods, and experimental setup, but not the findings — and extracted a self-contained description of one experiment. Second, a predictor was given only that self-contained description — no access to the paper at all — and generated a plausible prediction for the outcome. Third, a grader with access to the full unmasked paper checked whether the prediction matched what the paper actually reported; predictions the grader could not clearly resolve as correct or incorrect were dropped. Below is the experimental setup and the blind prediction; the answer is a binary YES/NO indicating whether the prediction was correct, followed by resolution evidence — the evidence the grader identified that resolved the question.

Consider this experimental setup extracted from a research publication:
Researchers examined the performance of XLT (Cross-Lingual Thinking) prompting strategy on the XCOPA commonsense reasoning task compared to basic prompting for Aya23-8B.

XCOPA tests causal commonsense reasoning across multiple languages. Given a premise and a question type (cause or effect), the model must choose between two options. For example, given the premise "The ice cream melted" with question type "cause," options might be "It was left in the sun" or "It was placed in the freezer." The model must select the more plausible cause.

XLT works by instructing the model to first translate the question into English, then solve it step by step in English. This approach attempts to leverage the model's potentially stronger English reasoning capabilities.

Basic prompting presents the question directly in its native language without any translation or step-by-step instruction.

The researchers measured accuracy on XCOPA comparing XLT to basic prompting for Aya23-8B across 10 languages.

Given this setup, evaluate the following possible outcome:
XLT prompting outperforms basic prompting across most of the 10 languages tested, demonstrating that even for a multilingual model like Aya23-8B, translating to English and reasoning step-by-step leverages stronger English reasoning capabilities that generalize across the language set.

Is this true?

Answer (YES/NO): NO